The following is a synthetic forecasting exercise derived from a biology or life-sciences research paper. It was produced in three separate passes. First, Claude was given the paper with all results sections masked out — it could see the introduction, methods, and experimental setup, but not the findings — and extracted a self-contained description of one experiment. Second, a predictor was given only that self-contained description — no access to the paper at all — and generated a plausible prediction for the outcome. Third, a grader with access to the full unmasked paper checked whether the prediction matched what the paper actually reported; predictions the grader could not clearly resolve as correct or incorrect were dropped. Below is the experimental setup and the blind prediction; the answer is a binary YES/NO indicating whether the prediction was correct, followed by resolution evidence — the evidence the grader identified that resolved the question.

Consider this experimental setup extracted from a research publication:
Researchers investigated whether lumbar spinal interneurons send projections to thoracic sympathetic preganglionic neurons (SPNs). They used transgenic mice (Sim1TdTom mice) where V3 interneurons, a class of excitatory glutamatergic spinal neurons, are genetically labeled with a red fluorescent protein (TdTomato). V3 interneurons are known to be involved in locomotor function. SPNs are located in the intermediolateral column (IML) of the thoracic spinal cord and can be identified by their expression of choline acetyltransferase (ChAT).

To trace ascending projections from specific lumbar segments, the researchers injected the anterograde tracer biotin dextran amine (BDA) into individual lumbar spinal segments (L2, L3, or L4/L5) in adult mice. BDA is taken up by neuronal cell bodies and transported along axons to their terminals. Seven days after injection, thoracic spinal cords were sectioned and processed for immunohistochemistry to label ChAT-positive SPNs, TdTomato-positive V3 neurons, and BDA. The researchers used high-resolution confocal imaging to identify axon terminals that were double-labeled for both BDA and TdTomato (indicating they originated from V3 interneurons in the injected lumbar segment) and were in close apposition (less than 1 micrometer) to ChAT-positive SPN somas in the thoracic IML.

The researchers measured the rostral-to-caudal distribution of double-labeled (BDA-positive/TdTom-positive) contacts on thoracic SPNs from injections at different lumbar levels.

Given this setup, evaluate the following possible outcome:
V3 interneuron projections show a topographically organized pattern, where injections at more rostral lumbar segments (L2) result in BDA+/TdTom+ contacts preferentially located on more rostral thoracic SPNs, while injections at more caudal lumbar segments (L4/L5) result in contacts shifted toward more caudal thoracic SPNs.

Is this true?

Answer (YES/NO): YES